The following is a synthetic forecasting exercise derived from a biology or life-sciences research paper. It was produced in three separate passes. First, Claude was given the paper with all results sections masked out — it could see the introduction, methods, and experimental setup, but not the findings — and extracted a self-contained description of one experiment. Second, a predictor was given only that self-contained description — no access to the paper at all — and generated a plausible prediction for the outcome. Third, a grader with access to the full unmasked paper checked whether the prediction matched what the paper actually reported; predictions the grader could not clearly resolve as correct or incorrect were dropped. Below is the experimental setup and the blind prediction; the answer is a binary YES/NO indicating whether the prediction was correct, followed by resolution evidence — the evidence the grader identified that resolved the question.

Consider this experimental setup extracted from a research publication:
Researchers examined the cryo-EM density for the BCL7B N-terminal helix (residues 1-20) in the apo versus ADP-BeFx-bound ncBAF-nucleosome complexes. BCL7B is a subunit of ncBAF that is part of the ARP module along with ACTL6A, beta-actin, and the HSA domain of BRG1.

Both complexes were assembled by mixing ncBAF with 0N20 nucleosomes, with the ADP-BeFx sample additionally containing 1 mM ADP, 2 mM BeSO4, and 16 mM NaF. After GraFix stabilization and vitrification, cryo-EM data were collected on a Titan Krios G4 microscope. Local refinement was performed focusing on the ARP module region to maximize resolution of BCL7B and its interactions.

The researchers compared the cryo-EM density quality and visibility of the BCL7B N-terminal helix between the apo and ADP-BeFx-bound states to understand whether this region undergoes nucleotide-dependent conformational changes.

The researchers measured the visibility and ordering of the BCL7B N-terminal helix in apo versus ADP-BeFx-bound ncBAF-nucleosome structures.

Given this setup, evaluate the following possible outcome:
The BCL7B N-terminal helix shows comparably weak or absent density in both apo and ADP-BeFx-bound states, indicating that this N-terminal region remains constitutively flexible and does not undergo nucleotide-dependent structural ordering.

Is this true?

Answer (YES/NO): NO